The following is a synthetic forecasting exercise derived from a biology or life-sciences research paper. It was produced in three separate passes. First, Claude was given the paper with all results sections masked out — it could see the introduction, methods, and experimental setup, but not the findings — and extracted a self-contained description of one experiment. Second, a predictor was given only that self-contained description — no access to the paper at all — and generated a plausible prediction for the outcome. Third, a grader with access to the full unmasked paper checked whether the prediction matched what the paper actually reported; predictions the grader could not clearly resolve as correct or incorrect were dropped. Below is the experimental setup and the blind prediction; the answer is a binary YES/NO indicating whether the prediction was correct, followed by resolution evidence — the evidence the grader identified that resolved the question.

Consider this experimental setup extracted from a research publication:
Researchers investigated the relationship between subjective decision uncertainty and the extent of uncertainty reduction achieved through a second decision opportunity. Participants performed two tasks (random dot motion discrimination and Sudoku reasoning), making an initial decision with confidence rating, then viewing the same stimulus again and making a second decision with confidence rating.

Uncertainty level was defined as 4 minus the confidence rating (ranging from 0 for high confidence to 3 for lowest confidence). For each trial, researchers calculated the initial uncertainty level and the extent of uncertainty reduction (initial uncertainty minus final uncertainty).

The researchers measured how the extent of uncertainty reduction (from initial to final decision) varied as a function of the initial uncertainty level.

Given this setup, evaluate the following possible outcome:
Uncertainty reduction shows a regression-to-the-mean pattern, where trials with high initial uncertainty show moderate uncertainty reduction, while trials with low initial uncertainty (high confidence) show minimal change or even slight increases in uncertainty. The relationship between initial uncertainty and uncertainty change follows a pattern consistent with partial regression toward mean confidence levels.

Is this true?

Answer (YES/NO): NO